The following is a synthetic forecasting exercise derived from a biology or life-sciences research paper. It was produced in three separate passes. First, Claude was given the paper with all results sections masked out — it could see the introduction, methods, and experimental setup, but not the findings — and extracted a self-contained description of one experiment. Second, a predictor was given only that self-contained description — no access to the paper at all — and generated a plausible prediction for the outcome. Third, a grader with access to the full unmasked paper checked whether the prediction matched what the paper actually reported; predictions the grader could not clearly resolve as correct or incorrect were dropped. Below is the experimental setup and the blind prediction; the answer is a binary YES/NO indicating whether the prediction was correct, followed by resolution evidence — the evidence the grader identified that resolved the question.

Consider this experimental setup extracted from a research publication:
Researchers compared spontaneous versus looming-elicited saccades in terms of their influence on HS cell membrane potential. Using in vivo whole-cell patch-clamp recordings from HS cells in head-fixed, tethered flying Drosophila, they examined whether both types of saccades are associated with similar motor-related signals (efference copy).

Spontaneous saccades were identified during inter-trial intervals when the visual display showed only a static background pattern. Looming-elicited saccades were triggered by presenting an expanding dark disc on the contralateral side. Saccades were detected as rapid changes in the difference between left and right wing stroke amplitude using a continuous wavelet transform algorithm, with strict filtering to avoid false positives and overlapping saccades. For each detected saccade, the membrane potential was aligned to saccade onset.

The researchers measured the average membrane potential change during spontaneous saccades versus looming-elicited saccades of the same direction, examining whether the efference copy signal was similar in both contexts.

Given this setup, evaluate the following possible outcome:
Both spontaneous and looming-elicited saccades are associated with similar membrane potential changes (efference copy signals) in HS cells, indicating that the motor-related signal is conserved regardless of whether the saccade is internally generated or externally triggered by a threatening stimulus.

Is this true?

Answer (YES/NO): YES